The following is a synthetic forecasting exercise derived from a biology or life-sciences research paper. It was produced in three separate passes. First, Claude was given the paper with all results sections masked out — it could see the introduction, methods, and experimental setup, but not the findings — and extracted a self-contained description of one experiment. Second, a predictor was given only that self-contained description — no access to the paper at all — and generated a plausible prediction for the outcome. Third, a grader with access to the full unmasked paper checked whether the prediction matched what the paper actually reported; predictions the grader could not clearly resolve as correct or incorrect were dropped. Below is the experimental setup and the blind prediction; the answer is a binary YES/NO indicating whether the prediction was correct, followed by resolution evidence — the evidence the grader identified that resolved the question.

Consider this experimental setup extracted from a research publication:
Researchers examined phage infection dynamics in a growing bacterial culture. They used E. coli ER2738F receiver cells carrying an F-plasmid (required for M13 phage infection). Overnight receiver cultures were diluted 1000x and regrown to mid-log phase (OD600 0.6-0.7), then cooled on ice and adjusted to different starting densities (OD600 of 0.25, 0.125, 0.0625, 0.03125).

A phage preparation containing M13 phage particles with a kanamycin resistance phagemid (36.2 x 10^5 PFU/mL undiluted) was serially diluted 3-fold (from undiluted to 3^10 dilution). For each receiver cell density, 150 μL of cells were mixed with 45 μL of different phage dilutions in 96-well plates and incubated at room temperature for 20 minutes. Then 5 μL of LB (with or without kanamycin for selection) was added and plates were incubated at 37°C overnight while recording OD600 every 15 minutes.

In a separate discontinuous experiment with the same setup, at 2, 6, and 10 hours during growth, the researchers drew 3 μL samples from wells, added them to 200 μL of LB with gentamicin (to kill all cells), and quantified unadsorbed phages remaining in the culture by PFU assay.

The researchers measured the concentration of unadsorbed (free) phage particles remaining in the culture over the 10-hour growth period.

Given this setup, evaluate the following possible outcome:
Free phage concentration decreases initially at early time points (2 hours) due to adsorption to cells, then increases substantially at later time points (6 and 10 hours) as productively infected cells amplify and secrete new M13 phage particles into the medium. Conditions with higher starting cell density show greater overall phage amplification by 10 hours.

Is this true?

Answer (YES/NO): NO